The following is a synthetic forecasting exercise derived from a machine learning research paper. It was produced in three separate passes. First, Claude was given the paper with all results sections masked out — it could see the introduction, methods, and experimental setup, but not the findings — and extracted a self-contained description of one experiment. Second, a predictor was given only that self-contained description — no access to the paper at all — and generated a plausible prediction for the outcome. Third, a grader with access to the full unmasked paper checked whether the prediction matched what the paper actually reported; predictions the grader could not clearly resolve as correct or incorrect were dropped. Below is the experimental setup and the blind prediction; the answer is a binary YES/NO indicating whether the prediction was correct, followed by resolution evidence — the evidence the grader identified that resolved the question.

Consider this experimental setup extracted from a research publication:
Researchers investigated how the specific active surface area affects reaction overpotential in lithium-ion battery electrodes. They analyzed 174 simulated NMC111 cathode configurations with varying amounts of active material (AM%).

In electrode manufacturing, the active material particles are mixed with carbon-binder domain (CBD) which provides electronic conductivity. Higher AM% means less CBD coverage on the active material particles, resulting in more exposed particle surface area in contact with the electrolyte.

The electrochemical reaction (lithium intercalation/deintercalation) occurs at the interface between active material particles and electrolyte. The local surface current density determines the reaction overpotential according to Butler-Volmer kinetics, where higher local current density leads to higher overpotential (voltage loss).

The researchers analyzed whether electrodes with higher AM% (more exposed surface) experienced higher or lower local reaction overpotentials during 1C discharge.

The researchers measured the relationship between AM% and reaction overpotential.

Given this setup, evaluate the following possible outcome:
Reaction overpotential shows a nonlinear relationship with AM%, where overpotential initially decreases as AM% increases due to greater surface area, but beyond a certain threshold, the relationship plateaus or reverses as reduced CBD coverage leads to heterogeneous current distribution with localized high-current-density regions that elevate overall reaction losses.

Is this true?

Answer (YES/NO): NO